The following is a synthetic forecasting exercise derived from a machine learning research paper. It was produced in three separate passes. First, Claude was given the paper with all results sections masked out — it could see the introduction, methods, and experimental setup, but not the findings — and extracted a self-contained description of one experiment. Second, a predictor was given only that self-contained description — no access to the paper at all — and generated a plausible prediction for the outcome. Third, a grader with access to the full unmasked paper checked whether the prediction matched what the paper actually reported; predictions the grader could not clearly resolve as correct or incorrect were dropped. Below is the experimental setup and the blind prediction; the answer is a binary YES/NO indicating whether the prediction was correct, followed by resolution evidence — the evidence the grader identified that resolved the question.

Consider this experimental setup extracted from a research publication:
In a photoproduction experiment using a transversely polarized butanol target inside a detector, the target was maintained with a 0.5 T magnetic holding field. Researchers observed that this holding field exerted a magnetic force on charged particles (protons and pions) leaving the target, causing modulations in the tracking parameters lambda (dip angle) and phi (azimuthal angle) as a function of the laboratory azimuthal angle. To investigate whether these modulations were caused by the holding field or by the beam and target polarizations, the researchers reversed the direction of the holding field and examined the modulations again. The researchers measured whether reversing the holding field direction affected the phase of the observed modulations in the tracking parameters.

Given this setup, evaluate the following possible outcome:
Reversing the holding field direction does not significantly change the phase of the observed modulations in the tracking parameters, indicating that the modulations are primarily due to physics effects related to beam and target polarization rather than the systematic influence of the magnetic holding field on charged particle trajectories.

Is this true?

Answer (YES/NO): NO